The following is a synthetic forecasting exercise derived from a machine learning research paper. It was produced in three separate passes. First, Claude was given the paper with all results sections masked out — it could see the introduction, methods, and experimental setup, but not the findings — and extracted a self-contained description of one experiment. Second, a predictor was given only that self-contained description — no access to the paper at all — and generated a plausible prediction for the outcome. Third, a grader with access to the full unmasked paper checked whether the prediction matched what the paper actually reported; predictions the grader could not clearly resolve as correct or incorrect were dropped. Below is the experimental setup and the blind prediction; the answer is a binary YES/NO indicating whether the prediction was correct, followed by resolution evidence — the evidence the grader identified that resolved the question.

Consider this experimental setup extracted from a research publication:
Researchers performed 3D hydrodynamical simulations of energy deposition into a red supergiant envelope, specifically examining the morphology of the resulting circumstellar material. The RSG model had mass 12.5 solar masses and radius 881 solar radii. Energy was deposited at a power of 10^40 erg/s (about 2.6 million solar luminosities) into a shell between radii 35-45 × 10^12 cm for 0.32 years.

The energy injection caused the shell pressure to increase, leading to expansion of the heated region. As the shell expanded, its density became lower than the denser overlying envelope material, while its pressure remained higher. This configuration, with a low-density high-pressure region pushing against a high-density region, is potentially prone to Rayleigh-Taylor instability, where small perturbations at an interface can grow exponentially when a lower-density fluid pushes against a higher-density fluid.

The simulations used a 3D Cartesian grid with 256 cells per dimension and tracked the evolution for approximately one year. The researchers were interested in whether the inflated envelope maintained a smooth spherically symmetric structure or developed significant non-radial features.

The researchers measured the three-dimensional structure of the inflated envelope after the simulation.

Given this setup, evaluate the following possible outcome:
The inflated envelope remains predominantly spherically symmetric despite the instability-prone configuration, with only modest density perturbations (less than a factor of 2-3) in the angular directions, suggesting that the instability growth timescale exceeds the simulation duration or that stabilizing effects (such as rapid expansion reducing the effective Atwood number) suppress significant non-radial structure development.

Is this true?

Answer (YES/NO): NO